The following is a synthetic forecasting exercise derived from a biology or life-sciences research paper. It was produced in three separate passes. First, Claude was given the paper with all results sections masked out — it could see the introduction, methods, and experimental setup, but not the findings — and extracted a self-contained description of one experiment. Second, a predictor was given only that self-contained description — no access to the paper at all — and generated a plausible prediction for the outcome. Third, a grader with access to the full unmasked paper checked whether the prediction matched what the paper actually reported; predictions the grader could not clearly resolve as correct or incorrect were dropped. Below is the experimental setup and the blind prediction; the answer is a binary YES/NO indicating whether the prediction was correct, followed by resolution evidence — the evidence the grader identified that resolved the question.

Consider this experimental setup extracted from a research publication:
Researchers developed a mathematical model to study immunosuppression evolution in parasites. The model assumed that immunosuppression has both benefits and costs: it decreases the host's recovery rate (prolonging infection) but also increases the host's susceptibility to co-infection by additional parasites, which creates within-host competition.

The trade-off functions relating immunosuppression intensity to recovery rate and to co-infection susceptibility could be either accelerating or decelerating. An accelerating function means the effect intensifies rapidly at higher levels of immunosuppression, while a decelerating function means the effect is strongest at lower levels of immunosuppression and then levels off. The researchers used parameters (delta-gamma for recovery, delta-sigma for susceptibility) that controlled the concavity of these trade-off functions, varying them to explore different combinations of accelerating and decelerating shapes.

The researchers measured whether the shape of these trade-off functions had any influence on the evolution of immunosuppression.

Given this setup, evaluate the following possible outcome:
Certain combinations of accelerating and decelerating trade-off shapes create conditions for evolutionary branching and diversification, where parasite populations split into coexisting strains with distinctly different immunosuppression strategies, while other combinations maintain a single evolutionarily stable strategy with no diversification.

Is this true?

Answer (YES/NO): NO